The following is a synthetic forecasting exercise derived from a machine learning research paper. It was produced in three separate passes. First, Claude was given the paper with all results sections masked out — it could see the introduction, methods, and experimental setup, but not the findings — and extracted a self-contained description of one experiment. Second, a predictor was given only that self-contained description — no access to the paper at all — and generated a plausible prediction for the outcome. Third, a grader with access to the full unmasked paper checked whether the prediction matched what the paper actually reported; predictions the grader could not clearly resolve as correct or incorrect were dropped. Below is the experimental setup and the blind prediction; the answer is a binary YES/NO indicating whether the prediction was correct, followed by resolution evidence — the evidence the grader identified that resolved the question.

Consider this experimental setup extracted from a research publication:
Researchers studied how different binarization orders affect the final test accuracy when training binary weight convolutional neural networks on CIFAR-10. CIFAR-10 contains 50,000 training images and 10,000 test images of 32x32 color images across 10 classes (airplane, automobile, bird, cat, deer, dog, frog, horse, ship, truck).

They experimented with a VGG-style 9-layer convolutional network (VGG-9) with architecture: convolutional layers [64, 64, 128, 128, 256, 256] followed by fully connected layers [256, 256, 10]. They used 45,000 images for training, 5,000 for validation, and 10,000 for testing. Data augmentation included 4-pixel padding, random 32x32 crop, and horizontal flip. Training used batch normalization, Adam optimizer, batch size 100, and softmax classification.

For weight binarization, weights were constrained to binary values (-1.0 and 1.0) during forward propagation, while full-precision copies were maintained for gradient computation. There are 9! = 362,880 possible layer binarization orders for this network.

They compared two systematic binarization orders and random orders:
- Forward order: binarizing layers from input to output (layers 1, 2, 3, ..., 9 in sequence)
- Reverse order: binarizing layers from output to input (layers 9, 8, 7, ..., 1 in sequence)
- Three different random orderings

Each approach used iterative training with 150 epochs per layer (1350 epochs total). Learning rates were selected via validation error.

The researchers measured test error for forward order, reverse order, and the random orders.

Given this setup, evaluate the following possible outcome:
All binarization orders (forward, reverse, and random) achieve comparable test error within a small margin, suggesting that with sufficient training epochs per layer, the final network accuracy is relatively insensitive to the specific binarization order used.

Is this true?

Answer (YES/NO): NO